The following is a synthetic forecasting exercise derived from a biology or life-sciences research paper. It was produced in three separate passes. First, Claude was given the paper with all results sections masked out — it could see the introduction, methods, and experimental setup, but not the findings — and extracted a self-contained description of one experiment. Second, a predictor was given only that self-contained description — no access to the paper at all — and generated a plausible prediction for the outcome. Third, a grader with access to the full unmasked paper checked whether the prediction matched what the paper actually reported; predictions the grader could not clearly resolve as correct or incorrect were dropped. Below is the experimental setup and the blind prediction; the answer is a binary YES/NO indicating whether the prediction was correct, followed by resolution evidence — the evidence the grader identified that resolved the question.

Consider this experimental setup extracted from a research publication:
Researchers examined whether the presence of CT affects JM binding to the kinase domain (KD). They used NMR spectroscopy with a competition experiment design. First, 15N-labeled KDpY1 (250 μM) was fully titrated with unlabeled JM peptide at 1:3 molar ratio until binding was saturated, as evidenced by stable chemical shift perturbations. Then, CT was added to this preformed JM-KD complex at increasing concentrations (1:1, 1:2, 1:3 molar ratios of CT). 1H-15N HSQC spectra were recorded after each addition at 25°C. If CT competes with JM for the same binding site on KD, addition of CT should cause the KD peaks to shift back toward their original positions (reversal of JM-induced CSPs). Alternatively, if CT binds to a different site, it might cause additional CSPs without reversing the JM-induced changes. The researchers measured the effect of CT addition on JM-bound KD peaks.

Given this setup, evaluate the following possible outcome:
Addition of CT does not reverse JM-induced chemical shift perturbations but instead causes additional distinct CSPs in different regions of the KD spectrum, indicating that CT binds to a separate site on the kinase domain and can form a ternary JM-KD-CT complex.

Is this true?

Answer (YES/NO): NO